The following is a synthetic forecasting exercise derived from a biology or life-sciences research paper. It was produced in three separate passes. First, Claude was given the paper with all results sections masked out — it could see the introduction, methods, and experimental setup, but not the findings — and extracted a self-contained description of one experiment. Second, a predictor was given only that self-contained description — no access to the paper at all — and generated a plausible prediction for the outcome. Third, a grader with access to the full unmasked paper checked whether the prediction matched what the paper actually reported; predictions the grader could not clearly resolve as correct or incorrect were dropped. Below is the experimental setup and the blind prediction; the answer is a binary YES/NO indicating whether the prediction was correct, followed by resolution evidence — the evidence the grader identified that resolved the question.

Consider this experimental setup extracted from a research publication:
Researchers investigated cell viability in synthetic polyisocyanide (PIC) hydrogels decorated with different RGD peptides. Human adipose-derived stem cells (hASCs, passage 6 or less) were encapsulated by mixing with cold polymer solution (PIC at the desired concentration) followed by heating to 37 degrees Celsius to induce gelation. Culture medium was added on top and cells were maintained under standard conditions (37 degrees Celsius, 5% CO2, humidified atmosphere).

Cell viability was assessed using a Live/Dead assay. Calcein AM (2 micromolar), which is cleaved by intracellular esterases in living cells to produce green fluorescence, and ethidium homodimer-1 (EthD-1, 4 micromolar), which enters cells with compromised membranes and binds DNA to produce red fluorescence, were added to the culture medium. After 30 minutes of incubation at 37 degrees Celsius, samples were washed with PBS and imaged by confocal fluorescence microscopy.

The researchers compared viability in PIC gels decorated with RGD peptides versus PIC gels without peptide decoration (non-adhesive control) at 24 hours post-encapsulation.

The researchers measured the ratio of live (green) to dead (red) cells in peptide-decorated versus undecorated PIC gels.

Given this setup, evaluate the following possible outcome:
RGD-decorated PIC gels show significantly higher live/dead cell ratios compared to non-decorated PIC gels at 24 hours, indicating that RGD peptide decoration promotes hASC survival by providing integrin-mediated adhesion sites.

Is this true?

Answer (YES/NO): NO